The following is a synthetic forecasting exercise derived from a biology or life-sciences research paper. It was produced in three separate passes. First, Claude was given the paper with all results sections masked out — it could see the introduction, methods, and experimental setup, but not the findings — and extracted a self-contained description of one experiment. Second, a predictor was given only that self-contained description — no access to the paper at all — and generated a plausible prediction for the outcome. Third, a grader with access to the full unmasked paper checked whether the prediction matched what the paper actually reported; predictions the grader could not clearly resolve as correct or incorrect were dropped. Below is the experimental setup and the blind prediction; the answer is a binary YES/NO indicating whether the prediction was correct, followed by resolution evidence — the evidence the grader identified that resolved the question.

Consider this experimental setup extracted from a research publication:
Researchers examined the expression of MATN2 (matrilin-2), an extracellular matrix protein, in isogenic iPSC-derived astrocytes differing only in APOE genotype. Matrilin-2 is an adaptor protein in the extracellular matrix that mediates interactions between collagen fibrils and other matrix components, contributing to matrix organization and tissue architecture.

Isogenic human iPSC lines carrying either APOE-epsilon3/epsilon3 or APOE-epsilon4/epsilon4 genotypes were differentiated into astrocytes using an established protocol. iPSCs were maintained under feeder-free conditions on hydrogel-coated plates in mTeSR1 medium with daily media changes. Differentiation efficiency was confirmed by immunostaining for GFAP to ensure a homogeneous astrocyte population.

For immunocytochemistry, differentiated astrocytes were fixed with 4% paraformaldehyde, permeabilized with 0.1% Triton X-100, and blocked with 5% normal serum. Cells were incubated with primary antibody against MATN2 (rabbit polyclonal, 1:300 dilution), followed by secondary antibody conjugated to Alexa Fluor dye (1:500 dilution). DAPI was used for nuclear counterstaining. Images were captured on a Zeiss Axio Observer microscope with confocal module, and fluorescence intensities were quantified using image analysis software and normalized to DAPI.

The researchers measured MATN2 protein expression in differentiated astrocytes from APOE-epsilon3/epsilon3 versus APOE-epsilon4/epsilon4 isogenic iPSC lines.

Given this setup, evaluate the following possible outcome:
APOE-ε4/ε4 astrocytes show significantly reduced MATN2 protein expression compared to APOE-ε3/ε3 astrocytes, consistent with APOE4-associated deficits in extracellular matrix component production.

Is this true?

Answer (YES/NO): NO